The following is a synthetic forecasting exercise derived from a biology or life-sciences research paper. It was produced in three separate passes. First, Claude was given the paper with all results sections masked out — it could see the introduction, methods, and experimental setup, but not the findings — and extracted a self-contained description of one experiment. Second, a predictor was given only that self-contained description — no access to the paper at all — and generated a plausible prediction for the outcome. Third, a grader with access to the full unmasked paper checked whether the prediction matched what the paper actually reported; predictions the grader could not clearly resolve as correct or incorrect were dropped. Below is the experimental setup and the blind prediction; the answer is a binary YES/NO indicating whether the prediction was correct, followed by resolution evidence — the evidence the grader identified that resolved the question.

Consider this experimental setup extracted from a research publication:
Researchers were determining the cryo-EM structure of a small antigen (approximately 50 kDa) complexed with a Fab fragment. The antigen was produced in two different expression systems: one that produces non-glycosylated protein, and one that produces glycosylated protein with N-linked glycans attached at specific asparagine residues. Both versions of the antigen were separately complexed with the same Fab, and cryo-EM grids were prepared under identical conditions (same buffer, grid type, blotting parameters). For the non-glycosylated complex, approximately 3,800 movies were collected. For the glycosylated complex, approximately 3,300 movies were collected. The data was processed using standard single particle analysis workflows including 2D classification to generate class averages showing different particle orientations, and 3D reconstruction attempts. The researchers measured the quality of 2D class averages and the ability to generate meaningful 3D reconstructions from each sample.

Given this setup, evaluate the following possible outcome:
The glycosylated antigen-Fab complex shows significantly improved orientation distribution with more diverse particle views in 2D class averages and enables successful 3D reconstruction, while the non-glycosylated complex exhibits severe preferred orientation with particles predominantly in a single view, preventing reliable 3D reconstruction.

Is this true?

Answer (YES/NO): NO